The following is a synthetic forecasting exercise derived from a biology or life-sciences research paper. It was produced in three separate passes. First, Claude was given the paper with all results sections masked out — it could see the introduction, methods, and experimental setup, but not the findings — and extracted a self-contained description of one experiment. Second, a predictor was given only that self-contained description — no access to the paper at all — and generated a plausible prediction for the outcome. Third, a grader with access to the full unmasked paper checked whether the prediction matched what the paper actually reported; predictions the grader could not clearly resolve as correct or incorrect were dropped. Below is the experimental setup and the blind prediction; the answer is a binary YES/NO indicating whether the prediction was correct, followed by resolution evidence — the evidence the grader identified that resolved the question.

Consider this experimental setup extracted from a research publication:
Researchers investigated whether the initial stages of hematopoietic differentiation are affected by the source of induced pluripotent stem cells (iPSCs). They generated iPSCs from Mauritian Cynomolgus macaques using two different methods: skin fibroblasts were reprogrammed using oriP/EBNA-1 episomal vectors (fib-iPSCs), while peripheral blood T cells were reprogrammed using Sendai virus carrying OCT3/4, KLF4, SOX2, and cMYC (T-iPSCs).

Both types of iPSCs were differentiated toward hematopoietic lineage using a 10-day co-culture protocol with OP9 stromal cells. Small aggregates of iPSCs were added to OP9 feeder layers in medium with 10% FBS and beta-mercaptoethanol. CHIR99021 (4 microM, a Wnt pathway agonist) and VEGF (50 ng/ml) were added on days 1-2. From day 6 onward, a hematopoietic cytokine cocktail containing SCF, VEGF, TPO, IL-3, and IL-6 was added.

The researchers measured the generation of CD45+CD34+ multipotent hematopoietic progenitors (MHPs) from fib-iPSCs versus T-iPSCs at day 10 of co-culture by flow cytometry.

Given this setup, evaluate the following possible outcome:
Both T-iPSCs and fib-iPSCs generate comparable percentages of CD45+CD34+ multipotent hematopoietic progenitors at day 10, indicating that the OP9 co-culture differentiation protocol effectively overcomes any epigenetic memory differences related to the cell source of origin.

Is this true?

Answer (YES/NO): YES